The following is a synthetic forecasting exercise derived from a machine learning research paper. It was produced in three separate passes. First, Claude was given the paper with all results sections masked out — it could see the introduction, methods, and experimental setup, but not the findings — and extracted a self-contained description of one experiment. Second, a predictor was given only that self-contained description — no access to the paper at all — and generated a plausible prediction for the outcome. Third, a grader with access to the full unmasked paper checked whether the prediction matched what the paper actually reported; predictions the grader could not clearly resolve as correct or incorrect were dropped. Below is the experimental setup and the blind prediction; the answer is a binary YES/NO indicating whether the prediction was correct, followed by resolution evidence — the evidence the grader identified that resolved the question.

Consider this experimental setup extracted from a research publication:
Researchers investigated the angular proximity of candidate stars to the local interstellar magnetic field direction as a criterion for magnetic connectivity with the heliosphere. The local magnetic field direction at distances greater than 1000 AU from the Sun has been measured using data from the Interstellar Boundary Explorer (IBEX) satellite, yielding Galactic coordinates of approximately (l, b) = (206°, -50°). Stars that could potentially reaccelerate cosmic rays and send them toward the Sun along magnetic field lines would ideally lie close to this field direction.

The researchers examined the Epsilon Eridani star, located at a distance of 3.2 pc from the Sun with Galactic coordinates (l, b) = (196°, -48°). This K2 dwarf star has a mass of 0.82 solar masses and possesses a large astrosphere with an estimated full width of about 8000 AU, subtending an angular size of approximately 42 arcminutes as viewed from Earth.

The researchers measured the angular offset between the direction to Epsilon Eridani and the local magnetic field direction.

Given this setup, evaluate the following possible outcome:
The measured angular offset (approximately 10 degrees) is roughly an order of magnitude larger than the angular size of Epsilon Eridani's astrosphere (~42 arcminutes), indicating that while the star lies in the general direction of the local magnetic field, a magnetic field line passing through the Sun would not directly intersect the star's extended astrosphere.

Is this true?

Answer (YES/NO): NO